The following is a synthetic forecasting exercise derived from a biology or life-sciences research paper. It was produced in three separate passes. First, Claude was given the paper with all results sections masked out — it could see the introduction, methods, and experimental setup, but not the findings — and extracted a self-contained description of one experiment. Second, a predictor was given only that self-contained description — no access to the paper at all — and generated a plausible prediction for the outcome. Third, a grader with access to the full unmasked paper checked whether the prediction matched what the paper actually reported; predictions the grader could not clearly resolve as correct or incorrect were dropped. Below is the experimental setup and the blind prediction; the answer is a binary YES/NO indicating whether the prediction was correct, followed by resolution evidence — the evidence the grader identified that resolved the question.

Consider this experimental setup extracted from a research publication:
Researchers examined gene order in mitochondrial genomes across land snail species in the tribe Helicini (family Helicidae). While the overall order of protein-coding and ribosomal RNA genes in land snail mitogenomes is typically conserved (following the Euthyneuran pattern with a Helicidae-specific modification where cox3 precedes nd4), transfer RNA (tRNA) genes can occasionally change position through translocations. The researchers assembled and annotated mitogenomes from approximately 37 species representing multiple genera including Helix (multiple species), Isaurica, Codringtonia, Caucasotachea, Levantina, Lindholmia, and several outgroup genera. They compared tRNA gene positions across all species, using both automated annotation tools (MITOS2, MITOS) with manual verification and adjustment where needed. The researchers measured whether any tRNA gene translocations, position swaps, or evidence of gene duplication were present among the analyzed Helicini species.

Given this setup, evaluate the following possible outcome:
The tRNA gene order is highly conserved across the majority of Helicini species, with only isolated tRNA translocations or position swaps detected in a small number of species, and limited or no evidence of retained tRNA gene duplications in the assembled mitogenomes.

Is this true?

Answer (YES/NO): YES